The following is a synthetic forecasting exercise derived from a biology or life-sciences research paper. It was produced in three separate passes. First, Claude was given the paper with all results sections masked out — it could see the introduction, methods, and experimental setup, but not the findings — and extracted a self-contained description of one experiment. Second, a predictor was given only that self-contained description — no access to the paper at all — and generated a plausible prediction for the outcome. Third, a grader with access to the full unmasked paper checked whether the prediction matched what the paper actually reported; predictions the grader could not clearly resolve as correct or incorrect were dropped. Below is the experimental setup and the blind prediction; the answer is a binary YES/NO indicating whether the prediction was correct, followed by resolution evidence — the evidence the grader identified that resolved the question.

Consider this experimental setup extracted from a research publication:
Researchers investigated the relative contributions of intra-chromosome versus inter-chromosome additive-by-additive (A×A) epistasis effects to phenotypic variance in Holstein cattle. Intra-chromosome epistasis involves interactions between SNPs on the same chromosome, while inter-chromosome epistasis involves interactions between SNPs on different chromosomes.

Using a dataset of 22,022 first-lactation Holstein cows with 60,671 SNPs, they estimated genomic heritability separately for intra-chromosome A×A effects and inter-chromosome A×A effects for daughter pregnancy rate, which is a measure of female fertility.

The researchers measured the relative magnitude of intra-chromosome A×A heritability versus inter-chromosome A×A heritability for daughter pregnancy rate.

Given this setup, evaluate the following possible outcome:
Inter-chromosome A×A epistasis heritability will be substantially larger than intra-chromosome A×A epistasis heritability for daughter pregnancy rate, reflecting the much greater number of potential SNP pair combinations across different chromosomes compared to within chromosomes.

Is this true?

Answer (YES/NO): YES